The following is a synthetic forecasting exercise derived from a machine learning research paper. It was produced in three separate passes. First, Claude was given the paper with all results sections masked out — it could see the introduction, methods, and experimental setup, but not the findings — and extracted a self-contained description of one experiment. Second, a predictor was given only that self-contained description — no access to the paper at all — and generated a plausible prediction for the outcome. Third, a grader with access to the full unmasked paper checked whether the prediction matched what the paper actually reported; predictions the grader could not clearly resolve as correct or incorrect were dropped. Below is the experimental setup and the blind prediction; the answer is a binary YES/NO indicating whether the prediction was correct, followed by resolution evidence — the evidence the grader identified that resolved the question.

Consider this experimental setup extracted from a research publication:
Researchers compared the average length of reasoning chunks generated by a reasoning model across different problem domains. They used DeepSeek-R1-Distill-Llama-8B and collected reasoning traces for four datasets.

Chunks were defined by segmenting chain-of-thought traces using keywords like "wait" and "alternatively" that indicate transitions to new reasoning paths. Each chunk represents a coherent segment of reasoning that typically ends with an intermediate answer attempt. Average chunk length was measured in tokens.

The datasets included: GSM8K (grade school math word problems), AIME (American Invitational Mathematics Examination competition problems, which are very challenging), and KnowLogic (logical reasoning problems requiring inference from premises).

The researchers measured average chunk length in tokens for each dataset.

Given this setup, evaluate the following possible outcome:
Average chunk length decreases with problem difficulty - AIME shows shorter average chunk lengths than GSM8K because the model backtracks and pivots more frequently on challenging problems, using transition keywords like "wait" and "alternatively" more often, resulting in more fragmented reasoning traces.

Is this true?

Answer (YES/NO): NO